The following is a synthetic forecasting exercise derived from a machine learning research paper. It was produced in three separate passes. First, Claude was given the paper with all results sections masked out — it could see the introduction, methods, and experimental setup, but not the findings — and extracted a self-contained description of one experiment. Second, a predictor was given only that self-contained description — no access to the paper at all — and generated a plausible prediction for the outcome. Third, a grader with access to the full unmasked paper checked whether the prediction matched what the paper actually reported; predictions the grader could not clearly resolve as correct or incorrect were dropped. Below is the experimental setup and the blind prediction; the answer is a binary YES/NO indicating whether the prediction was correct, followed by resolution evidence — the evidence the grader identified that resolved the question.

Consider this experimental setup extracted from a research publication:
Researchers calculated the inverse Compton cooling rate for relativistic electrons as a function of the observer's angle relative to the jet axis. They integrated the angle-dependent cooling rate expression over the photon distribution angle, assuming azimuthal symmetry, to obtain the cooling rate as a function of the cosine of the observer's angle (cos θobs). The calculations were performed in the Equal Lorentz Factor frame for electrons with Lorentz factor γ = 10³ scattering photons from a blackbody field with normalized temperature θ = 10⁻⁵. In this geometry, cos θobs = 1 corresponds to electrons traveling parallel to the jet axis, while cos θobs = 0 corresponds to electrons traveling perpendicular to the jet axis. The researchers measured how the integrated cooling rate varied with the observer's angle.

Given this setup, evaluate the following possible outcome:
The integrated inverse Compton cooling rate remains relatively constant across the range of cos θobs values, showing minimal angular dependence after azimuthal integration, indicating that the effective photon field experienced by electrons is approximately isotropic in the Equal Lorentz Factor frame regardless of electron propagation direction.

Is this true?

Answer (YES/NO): NO